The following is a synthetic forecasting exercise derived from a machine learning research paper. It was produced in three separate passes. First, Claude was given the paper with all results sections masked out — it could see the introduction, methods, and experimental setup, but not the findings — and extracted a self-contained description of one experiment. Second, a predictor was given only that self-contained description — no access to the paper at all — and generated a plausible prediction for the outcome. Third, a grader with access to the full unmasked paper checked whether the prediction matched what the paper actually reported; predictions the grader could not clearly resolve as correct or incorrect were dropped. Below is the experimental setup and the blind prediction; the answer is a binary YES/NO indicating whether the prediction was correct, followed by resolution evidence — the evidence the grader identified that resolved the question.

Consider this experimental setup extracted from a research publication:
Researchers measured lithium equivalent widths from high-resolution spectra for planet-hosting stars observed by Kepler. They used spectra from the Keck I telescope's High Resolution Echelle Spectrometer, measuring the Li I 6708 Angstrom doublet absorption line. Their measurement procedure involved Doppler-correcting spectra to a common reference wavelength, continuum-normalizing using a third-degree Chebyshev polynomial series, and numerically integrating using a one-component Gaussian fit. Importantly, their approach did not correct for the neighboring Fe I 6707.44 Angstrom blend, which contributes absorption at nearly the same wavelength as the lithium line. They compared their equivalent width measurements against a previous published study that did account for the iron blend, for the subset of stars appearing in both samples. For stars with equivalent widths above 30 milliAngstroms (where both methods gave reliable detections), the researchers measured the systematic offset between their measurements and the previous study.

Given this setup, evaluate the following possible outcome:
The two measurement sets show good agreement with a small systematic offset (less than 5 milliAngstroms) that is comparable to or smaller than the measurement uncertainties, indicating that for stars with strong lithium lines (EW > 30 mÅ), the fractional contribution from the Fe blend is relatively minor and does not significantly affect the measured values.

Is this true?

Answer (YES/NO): NO